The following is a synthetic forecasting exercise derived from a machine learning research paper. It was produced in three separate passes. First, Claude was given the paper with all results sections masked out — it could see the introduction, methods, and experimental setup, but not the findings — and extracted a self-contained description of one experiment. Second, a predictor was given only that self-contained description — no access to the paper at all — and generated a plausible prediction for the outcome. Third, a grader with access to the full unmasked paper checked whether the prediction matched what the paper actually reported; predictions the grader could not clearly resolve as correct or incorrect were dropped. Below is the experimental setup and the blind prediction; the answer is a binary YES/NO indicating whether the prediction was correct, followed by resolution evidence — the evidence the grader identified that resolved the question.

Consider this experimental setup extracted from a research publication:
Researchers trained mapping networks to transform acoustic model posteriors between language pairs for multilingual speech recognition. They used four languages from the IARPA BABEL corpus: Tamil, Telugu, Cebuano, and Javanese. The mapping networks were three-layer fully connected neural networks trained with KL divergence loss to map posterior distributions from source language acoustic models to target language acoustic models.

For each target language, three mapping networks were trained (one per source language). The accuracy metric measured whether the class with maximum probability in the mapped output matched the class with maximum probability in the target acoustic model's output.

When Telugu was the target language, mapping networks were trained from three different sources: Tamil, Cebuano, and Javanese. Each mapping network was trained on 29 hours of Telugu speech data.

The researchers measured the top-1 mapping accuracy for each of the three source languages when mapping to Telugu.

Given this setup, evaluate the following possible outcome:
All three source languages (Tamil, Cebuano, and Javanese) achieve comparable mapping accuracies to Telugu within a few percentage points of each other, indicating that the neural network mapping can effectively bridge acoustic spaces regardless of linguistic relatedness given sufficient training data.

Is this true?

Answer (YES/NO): NO